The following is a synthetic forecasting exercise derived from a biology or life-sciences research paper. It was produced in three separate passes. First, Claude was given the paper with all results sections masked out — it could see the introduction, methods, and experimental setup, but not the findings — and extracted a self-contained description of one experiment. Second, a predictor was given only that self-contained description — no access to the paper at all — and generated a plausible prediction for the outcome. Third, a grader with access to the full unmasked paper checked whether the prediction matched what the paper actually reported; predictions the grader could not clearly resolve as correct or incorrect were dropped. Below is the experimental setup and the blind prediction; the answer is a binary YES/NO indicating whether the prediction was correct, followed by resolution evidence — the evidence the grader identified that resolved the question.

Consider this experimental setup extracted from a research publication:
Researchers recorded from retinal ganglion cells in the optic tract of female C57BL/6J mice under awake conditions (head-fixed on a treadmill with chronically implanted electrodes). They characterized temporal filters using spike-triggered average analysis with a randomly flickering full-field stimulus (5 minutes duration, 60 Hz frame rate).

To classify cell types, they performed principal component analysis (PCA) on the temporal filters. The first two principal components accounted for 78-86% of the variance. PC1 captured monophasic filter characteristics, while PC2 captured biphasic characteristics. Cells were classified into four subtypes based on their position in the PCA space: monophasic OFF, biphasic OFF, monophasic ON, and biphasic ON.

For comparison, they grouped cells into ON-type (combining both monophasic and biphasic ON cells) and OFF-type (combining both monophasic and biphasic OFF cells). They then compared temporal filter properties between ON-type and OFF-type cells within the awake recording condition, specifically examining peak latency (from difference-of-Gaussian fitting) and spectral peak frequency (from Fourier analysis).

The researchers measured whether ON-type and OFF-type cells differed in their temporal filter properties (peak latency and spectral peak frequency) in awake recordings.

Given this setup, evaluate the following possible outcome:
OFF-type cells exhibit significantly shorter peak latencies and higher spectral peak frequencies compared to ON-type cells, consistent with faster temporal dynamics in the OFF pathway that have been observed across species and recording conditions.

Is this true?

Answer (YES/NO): NO